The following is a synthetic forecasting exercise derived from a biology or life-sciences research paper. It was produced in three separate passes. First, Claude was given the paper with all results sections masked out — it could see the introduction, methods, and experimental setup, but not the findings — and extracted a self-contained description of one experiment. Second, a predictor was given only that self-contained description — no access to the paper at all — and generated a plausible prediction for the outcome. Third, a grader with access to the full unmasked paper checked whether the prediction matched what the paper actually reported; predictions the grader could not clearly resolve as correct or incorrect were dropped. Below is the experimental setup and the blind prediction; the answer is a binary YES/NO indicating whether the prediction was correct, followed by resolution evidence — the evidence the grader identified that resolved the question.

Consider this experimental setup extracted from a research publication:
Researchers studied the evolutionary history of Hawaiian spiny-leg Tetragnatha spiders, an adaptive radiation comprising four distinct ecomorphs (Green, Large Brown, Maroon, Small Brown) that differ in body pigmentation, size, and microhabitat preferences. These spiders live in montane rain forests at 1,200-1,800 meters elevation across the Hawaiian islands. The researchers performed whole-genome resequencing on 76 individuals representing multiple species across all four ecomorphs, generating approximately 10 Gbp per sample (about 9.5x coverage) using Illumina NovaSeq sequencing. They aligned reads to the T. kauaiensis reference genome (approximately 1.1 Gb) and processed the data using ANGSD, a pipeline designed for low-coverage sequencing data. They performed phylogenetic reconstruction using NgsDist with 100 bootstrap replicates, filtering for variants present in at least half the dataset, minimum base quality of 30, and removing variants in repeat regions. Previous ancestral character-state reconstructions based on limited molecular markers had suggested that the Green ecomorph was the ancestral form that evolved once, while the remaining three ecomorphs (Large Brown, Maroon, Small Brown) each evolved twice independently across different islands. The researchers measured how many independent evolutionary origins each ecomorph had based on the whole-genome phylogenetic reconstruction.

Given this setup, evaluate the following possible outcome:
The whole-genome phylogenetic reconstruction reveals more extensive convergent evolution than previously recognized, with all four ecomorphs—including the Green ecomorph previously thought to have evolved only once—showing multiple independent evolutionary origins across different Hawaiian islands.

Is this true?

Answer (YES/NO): YES